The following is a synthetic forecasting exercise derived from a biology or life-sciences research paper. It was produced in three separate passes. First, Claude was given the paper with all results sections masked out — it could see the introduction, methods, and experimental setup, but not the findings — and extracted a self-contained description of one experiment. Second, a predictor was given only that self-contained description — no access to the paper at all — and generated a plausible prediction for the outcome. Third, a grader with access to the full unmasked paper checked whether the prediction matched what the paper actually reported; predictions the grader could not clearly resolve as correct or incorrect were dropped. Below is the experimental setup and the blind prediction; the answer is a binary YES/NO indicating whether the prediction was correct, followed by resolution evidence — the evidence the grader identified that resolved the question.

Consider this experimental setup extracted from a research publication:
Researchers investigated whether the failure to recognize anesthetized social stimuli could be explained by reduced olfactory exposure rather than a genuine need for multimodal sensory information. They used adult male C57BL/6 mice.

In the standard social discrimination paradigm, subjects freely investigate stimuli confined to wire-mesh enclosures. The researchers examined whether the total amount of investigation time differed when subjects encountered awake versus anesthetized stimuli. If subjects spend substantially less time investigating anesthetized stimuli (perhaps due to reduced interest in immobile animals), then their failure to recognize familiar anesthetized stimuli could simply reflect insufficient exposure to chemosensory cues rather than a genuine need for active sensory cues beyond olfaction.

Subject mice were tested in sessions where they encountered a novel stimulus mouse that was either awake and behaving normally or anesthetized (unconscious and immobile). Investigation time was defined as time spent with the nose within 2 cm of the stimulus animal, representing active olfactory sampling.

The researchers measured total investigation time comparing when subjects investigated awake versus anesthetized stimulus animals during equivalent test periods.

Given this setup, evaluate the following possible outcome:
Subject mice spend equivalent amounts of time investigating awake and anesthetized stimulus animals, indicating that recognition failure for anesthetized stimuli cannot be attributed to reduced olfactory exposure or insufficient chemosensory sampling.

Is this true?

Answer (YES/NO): NO